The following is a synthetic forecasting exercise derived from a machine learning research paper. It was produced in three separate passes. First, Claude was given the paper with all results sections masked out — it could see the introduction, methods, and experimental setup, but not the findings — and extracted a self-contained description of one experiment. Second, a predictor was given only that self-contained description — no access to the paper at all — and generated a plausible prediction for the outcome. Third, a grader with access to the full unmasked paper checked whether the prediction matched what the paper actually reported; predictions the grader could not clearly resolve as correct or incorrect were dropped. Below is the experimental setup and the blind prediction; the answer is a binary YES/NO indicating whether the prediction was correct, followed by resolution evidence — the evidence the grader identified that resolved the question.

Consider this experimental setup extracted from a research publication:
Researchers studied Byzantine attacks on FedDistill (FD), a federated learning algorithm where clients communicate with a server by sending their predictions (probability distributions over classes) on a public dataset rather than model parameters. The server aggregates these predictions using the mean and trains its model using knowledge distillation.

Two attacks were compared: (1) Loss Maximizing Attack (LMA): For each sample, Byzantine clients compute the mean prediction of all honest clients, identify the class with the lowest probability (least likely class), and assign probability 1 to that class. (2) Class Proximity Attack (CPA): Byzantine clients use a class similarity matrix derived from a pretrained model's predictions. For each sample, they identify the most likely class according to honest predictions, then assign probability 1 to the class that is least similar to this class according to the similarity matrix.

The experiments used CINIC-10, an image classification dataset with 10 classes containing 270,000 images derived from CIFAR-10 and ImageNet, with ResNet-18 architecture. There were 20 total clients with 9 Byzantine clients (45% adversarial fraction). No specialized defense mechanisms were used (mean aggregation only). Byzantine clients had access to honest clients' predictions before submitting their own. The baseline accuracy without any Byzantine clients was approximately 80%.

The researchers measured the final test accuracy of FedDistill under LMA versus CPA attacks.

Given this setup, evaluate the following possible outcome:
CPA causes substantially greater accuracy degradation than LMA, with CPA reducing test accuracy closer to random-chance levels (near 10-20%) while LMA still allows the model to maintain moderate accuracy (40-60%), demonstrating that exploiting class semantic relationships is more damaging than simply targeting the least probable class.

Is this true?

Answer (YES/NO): NO